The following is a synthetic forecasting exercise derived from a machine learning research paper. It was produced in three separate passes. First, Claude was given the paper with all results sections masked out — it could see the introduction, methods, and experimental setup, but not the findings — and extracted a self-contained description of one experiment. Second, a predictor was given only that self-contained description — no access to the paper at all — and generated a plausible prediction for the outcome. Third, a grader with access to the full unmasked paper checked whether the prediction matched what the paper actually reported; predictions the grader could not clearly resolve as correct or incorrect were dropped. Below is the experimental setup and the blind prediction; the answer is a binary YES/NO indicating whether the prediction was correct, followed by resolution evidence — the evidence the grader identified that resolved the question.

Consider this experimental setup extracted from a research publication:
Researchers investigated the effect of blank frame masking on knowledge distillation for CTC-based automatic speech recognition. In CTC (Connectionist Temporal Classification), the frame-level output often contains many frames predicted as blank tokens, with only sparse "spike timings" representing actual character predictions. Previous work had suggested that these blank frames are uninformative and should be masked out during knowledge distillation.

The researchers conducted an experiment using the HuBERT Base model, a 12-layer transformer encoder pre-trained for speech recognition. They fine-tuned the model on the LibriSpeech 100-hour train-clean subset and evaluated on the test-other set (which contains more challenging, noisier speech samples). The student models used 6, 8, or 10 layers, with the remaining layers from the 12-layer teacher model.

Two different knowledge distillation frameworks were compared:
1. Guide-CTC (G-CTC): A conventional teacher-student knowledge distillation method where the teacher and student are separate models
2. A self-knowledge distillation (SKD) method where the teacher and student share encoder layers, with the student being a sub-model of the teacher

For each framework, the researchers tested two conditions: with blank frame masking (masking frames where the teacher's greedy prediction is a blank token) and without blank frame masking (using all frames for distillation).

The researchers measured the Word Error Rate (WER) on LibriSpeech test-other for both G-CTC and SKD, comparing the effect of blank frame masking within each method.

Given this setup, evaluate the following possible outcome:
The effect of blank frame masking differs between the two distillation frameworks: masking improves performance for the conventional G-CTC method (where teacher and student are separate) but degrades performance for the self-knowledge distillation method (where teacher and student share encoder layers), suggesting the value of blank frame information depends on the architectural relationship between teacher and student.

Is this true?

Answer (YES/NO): YES